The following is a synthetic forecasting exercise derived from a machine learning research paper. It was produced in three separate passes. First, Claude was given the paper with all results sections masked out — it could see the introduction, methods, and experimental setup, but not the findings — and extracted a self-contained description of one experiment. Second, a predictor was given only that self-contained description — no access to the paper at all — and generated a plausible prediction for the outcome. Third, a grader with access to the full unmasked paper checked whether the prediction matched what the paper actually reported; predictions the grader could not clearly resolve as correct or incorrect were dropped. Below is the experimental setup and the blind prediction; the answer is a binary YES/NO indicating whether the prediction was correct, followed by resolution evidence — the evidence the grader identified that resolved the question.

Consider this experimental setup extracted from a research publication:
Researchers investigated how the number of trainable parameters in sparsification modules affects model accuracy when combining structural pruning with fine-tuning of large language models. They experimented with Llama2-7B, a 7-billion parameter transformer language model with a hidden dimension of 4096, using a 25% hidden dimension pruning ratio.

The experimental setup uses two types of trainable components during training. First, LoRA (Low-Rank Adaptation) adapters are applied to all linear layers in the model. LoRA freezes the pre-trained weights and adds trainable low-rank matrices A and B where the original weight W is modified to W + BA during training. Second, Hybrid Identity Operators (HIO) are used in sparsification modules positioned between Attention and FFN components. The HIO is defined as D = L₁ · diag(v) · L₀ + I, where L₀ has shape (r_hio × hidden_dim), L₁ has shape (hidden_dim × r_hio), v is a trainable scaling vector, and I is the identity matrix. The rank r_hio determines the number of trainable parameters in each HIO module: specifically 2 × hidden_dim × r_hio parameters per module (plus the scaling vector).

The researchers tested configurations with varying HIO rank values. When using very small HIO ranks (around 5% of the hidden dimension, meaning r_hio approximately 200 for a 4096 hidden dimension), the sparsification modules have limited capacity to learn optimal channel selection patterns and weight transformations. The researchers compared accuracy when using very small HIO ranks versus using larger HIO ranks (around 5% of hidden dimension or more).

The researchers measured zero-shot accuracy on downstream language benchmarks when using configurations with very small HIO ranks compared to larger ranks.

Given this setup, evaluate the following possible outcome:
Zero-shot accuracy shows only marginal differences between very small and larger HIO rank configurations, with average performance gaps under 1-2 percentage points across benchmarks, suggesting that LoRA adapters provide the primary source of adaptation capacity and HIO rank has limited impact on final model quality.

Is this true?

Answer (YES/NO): NO